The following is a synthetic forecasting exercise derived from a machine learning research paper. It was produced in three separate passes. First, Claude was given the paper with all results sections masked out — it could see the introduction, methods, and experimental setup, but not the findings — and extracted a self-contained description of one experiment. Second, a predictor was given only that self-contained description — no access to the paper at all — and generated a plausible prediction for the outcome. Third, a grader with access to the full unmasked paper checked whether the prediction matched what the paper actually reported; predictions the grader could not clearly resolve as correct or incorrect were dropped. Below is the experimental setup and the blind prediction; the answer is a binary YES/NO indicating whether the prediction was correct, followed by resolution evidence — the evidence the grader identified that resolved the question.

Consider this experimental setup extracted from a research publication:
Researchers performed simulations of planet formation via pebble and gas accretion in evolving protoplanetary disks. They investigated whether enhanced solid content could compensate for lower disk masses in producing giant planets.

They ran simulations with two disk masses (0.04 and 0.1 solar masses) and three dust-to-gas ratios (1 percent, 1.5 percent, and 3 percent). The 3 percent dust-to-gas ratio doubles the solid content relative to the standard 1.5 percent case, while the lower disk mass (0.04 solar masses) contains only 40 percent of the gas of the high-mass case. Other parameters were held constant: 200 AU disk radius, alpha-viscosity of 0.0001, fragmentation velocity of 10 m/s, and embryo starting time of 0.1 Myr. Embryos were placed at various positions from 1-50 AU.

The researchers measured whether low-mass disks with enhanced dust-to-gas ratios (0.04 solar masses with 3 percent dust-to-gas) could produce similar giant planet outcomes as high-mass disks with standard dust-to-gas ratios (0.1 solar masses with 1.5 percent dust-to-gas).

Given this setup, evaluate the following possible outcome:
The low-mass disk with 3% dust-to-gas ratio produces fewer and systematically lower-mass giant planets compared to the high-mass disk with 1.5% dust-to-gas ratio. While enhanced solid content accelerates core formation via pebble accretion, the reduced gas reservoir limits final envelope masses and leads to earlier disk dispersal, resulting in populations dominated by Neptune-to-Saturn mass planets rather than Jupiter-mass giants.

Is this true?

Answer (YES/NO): NO